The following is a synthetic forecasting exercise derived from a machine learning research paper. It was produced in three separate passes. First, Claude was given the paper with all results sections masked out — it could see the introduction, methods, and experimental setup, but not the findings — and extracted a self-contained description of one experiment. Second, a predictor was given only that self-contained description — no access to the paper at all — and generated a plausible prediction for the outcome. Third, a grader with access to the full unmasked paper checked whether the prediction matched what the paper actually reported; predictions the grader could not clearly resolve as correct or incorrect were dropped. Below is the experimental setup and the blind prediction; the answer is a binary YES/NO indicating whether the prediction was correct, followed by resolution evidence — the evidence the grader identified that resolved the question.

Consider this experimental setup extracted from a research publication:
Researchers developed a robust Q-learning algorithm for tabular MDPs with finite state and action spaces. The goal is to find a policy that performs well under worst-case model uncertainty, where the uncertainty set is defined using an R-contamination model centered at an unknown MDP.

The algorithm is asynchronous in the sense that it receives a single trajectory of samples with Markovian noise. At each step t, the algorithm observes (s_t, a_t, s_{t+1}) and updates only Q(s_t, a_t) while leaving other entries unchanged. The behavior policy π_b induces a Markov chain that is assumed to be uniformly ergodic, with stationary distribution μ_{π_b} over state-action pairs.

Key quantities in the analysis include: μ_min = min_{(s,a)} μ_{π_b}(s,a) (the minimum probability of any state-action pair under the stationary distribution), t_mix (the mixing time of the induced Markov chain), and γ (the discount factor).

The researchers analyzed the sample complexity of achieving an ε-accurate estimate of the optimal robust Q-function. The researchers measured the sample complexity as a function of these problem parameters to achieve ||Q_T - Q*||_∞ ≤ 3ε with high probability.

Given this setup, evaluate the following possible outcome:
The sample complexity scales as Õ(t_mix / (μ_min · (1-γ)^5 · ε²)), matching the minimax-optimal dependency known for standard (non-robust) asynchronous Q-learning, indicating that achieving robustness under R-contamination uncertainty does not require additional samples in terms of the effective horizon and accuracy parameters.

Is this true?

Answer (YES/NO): NO